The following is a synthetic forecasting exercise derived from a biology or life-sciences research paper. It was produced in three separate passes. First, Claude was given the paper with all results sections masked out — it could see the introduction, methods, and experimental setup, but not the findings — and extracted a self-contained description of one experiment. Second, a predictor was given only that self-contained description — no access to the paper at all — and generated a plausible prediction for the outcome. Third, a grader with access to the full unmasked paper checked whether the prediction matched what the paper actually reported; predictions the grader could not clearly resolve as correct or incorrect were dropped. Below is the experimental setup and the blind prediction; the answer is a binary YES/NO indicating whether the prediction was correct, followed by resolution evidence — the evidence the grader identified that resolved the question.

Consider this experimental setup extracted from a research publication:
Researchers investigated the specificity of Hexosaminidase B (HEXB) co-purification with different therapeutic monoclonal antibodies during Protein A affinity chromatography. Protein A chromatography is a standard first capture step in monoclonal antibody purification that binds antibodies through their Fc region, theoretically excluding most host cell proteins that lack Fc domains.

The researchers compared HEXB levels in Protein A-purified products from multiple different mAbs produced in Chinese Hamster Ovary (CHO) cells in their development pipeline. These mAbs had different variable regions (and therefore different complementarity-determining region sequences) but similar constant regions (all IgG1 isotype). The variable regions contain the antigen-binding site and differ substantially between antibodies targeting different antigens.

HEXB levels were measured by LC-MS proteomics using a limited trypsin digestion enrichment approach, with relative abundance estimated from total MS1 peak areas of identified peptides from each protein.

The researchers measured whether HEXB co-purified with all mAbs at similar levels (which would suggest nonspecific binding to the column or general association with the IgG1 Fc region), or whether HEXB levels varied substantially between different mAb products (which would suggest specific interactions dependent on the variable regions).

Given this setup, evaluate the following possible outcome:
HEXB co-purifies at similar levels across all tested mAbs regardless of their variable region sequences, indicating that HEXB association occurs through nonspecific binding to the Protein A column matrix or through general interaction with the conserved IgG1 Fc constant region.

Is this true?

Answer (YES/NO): NO